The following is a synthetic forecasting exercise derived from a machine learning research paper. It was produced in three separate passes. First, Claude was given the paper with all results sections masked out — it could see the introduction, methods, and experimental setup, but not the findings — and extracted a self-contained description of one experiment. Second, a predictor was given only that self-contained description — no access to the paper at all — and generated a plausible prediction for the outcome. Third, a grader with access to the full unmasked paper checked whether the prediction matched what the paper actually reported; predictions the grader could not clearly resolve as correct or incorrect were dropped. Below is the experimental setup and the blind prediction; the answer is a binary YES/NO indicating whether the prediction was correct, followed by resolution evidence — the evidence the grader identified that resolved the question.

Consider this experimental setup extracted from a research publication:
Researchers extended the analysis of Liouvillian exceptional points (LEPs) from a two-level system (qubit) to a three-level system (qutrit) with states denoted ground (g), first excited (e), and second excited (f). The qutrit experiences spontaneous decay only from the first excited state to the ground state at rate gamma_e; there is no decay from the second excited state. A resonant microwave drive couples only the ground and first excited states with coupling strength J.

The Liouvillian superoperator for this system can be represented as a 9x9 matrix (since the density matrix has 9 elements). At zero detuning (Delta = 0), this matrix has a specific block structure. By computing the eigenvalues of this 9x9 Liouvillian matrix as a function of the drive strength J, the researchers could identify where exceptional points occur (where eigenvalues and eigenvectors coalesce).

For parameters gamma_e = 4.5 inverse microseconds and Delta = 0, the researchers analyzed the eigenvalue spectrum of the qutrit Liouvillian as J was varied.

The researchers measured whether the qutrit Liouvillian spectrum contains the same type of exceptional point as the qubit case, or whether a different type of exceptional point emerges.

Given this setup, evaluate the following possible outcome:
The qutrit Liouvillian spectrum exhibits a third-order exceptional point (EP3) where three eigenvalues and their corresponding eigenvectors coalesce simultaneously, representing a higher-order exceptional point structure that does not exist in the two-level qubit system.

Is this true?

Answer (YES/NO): NO